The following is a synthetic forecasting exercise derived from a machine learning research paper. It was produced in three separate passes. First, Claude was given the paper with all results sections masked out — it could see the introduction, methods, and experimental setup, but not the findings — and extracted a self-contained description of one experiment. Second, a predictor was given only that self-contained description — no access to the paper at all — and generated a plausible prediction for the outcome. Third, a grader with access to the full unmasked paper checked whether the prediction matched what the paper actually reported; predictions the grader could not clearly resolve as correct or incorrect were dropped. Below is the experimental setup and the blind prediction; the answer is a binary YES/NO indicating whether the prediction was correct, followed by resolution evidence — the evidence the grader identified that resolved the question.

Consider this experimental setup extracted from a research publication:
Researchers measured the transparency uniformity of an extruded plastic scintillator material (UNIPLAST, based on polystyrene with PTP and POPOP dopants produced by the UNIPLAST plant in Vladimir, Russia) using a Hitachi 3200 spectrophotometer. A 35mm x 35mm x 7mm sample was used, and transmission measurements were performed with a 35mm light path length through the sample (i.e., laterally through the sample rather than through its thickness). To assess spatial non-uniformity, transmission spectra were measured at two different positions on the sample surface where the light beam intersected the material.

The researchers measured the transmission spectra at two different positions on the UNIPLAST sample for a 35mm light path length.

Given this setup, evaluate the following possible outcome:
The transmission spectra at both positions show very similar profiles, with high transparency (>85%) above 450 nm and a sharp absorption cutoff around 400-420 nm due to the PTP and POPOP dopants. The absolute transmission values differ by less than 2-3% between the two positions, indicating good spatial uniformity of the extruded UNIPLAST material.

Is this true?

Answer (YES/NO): NO